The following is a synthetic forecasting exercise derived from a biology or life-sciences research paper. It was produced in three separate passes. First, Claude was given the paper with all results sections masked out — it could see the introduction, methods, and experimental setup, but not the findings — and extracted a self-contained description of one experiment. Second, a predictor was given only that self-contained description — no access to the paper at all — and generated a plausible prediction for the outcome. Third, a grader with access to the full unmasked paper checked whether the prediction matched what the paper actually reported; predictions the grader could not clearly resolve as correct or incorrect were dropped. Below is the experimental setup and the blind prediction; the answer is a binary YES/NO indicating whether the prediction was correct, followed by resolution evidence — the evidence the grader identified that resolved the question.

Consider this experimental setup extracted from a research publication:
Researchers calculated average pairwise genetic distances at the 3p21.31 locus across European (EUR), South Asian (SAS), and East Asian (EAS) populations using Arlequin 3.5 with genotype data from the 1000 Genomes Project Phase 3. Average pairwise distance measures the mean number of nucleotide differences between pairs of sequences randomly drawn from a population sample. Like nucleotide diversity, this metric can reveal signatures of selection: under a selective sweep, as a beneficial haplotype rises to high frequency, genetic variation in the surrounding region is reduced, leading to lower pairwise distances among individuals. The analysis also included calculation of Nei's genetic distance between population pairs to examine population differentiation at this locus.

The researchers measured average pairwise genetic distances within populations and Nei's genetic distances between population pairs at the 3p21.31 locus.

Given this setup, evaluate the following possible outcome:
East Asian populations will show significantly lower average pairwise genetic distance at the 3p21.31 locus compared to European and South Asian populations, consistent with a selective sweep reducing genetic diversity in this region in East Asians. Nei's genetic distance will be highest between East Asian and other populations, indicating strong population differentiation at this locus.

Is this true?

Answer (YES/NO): YES